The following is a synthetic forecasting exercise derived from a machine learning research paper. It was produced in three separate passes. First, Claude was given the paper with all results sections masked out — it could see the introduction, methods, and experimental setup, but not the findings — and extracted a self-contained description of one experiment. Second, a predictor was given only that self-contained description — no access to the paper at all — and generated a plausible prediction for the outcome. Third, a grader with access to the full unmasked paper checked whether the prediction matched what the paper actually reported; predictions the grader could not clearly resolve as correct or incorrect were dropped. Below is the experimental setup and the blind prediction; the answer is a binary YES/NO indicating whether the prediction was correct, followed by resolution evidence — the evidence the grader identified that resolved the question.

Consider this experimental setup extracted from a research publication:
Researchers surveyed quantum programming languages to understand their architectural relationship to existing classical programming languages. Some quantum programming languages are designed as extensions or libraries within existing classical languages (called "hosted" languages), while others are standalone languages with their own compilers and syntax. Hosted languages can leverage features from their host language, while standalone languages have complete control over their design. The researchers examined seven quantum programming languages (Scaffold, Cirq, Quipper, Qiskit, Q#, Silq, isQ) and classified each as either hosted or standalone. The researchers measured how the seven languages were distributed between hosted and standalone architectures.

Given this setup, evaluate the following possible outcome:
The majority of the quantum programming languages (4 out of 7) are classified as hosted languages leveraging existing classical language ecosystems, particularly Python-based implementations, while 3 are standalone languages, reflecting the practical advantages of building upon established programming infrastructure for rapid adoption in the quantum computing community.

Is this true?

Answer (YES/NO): YES